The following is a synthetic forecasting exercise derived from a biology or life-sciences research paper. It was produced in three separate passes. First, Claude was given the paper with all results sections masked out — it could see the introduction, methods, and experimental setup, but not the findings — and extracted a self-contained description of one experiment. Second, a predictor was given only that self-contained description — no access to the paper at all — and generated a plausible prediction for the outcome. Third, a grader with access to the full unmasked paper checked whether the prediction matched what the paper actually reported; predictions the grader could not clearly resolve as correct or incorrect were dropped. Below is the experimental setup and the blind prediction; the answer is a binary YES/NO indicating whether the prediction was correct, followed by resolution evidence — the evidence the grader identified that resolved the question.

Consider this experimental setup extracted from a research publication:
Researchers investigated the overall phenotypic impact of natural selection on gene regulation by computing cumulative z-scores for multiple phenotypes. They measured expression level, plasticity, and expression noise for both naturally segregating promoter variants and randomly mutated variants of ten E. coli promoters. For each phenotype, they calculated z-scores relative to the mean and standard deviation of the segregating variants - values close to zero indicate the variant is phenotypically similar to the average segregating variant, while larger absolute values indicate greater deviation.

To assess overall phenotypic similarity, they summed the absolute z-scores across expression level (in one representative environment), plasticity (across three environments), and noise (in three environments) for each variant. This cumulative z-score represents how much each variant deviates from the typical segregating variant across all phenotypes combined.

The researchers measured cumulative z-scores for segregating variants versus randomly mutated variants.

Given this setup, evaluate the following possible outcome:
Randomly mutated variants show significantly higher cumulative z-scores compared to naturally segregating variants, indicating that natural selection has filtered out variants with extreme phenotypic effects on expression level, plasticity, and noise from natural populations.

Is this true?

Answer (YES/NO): YES